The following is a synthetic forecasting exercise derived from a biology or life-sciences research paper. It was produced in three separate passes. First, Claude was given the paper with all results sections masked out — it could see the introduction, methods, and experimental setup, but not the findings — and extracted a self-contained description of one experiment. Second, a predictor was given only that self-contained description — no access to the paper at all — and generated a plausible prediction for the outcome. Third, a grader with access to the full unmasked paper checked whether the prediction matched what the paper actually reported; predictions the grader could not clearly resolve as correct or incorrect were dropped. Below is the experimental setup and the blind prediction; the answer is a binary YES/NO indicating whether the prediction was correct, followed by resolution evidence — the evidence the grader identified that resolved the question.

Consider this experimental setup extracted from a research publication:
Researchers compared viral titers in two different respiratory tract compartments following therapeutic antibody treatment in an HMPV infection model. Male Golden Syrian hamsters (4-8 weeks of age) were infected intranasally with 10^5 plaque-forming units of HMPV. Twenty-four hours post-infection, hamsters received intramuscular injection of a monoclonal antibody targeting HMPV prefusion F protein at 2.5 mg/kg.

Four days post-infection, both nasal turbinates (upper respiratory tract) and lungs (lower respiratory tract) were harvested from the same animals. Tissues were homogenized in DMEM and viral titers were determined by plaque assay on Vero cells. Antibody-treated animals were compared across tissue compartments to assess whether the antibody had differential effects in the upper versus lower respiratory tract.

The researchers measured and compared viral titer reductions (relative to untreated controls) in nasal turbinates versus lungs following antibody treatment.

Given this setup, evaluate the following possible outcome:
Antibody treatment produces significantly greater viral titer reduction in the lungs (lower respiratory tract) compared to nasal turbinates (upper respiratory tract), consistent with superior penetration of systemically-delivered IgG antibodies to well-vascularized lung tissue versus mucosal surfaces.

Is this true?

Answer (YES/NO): YES